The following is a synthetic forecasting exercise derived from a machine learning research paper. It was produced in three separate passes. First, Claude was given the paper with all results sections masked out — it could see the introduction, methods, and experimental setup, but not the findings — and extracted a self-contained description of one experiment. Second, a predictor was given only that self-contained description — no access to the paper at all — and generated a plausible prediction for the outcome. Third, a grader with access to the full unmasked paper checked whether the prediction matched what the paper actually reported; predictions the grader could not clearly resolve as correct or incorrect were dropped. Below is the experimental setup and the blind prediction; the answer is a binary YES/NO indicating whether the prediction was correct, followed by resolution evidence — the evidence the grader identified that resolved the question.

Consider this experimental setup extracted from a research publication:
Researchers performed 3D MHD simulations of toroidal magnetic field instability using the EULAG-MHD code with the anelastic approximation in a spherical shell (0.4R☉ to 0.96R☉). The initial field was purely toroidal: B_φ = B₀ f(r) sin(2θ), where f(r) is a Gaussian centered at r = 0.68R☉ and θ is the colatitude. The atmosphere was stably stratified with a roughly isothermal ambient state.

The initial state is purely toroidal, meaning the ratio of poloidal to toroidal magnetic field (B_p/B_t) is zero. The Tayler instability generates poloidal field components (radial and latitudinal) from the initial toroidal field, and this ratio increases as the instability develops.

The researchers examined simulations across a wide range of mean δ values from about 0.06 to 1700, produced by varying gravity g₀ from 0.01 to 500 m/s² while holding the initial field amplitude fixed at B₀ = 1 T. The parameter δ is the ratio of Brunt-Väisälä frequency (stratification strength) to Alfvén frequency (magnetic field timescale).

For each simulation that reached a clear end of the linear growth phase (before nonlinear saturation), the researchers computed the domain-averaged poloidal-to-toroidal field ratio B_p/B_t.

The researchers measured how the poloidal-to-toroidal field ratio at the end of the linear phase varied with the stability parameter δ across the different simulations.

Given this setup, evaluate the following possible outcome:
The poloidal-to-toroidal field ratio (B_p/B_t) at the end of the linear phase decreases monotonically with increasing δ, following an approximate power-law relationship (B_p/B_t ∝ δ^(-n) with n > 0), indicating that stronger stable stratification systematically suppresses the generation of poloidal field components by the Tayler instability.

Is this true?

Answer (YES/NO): NO